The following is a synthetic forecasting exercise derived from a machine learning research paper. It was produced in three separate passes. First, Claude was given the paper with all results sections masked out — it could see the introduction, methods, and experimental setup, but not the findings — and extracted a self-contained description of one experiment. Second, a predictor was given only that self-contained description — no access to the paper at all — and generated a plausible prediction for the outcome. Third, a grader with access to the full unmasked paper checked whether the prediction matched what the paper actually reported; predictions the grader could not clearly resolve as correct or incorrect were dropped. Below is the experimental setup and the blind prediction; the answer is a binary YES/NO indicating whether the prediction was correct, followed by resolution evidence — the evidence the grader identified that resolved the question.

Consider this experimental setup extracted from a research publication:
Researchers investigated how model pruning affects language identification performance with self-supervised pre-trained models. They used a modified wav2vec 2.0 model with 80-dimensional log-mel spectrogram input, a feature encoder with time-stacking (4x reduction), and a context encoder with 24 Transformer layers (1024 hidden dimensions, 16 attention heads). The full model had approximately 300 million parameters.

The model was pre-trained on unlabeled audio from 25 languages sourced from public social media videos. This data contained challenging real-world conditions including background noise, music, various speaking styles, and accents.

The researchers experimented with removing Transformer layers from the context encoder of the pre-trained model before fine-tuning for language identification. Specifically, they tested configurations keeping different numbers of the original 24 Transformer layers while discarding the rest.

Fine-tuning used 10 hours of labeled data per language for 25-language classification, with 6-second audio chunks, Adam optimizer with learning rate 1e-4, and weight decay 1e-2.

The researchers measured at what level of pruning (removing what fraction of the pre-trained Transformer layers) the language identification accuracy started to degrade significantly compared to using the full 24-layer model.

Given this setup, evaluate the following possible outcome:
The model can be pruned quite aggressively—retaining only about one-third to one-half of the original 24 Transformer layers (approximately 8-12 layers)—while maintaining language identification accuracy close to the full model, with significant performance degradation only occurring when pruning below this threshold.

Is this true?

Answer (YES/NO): YES